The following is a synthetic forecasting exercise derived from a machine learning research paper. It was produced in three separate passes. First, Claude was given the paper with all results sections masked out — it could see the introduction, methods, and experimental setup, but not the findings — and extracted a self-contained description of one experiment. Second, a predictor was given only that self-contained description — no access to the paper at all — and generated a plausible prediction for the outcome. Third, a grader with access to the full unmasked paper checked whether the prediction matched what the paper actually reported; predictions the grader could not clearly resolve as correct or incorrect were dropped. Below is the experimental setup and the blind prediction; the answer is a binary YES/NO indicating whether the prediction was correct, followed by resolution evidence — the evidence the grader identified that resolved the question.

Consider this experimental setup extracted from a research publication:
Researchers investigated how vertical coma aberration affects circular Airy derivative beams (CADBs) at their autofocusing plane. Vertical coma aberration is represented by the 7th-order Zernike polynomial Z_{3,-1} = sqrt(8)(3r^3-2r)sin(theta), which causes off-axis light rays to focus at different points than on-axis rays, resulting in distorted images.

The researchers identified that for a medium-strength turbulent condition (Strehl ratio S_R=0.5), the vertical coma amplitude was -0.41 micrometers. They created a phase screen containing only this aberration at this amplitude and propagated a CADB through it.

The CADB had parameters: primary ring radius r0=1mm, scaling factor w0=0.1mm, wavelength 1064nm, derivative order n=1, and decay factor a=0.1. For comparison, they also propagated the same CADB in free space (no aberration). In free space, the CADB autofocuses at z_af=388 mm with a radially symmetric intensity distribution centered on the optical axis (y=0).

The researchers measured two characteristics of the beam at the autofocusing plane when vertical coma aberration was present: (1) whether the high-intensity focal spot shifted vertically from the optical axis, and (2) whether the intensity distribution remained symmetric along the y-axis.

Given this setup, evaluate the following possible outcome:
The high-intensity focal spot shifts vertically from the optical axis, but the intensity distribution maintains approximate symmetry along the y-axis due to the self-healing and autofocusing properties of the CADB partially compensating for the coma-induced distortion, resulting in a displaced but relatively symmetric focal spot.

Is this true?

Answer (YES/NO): NO